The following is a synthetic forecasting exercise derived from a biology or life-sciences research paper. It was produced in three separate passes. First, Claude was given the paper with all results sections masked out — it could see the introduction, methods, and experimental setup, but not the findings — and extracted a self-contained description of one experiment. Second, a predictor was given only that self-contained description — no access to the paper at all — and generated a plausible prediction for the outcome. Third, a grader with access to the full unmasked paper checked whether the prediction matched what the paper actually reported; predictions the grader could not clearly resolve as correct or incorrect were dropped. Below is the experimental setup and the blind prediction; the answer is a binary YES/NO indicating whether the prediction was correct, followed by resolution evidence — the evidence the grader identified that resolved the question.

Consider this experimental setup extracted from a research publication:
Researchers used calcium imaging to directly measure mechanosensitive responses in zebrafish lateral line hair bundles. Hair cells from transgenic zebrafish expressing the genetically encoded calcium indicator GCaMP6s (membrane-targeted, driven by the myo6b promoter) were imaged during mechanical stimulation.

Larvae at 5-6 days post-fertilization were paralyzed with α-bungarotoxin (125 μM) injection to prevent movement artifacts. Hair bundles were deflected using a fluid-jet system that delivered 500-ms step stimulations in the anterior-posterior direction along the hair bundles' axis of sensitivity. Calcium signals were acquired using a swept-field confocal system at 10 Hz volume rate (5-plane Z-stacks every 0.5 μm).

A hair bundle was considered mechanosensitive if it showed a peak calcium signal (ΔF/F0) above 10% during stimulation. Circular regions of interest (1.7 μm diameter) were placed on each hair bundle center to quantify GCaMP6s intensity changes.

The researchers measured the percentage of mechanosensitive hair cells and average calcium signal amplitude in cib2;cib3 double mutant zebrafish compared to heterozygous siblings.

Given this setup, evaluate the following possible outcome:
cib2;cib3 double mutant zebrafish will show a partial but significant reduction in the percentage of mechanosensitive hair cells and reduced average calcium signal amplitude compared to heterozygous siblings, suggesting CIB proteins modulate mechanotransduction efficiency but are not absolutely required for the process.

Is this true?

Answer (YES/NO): NO